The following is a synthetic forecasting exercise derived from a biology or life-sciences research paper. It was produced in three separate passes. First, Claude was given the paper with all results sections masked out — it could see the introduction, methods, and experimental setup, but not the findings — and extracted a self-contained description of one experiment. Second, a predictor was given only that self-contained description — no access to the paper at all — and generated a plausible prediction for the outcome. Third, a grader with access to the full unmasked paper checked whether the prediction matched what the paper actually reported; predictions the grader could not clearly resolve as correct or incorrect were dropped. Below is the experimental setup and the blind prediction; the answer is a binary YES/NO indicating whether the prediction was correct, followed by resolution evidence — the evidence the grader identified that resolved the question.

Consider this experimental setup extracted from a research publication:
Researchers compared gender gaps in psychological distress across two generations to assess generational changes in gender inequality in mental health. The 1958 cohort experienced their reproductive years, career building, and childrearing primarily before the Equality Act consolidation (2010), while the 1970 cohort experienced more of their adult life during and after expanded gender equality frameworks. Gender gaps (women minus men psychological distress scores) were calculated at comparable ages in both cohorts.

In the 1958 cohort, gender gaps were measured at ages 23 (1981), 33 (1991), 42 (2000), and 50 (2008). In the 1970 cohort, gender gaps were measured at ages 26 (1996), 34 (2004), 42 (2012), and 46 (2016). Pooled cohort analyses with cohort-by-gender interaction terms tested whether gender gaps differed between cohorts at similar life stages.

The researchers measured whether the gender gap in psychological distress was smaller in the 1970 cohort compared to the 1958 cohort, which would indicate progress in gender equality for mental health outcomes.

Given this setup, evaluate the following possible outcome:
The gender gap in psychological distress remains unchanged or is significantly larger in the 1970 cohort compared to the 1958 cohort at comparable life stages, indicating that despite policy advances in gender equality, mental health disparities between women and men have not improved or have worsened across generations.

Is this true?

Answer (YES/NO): YES